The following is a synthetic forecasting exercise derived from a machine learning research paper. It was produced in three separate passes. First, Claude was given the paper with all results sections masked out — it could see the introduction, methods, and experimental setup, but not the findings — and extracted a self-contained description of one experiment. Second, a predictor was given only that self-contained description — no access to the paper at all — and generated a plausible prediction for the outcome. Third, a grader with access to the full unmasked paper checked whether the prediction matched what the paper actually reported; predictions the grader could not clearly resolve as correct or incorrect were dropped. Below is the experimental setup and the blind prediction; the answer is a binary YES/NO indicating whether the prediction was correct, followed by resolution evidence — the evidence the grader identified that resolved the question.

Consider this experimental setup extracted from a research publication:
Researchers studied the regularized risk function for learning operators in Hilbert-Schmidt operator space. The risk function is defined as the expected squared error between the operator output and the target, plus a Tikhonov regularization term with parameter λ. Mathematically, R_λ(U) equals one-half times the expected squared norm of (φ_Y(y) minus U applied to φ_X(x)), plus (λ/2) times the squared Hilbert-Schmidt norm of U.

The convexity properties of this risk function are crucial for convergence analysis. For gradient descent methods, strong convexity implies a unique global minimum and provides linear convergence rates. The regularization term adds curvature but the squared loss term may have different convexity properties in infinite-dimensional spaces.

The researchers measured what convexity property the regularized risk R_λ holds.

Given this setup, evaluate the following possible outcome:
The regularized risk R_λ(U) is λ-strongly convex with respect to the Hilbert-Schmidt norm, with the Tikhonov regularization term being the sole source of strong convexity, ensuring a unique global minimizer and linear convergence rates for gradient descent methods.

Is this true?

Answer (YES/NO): YES